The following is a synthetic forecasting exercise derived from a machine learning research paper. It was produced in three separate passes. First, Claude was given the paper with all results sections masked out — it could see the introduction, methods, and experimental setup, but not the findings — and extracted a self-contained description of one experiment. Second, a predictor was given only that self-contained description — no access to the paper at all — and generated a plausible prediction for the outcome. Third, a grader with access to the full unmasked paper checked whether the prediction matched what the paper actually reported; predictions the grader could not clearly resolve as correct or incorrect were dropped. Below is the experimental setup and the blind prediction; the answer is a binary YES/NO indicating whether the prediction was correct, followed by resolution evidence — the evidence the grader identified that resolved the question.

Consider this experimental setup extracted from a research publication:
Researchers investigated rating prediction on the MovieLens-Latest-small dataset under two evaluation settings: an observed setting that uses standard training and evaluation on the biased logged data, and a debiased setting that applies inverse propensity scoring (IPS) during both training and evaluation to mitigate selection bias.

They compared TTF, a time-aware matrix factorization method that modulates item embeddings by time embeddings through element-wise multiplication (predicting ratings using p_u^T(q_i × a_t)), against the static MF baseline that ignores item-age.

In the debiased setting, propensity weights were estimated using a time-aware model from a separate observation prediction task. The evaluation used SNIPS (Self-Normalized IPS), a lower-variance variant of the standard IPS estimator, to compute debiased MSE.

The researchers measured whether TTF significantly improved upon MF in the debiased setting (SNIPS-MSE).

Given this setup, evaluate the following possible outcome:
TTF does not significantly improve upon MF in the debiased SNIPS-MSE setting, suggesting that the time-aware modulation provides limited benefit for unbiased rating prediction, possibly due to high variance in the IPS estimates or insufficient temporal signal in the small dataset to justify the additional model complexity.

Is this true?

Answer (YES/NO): YES